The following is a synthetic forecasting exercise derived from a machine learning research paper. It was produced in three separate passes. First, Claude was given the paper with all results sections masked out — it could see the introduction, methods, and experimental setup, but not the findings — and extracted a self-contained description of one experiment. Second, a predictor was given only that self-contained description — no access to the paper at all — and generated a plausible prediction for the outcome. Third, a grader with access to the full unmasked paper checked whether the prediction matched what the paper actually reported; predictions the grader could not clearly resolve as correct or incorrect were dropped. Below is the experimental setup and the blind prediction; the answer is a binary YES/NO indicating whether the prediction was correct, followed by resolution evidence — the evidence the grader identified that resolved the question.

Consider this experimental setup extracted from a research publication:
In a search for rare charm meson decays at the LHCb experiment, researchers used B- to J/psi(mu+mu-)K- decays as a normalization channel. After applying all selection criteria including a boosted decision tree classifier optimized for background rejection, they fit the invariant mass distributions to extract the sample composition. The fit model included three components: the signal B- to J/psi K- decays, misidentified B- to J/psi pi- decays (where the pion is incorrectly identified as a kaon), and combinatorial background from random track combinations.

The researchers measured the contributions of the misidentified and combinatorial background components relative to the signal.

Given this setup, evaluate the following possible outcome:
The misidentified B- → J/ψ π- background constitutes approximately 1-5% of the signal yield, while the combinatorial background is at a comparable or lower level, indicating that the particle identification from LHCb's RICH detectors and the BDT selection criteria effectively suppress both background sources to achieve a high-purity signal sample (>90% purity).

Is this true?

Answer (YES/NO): NO